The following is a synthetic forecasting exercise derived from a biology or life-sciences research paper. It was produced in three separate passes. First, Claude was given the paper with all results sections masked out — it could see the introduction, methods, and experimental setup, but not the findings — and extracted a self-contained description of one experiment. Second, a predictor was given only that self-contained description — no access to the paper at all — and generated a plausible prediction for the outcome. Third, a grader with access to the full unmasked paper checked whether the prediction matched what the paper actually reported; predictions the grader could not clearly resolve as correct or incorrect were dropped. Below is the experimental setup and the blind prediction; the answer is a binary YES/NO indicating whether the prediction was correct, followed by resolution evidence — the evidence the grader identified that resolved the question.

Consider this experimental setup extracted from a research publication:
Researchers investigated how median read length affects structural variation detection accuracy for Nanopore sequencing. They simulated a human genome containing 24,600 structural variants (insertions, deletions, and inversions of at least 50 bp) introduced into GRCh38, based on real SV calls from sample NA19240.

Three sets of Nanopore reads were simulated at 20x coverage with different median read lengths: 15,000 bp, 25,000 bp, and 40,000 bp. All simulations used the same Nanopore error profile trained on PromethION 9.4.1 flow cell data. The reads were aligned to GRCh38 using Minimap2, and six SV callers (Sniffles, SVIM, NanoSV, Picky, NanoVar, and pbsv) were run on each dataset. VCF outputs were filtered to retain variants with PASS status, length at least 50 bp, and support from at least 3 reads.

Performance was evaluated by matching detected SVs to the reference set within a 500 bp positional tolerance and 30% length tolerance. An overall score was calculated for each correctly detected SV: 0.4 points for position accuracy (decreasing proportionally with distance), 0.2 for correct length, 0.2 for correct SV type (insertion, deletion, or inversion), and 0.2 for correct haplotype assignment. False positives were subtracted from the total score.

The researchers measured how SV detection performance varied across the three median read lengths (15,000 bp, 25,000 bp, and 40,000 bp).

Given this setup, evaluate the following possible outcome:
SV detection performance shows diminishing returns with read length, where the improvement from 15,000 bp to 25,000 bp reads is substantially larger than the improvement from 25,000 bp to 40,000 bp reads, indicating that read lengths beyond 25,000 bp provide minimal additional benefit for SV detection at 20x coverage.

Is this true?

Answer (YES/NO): YES